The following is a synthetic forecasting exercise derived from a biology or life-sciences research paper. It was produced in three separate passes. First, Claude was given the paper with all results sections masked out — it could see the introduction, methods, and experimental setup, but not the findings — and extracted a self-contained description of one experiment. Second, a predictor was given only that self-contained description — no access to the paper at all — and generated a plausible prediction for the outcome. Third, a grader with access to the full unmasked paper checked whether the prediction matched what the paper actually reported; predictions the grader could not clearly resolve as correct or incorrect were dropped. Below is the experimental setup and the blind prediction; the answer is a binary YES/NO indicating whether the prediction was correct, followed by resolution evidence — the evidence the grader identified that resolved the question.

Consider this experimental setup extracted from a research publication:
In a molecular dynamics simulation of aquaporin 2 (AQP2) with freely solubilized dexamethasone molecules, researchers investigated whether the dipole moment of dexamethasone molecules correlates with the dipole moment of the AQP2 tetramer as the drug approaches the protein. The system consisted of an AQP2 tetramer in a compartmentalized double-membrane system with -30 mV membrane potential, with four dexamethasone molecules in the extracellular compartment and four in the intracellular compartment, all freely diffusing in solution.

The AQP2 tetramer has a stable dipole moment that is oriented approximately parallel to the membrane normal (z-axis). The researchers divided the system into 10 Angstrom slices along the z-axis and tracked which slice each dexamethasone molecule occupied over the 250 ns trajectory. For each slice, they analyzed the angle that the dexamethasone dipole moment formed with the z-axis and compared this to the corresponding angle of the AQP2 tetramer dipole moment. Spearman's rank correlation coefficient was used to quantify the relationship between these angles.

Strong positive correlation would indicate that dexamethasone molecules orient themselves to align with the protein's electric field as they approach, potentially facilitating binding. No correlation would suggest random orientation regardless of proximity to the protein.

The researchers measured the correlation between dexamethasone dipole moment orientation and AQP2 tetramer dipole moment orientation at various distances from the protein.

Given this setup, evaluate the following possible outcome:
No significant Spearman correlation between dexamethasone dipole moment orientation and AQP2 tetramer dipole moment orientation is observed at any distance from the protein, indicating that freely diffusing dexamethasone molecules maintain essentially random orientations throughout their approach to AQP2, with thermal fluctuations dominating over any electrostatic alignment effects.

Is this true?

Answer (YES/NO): NO